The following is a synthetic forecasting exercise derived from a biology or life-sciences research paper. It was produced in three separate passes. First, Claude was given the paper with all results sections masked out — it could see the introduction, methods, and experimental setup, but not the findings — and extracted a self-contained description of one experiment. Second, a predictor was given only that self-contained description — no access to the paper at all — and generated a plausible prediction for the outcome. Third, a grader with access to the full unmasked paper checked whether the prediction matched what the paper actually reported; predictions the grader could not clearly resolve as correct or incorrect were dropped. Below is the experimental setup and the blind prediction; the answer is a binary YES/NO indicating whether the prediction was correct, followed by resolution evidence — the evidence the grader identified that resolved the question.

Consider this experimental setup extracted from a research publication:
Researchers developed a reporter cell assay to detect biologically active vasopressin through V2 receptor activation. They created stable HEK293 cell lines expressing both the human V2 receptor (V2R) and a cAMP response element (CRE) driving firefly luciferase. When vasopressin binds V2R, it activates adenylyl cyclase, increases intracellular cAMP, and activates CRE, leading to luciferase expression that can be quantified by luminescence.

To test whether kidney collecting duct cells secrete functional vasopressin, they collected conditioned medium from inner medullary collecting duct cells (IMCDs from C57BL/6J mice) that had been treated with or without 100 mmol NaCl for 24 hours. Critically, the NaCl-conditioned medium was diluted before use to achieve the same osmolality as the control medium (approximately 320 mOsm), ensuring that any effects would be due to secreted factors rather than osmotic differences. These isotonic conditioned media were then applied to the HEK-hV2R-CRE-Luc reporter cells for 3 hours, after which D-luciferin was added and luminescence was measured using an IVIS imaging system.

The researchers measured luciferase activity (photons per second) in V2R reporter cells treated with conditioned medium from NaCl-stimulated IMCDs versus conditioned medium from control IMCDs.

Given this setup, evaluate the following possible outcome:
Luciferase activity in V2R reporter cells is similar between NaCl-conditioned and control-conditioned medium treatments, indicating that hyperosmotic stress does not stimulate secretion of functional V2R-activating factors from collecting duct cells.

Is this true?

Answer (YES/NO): NO